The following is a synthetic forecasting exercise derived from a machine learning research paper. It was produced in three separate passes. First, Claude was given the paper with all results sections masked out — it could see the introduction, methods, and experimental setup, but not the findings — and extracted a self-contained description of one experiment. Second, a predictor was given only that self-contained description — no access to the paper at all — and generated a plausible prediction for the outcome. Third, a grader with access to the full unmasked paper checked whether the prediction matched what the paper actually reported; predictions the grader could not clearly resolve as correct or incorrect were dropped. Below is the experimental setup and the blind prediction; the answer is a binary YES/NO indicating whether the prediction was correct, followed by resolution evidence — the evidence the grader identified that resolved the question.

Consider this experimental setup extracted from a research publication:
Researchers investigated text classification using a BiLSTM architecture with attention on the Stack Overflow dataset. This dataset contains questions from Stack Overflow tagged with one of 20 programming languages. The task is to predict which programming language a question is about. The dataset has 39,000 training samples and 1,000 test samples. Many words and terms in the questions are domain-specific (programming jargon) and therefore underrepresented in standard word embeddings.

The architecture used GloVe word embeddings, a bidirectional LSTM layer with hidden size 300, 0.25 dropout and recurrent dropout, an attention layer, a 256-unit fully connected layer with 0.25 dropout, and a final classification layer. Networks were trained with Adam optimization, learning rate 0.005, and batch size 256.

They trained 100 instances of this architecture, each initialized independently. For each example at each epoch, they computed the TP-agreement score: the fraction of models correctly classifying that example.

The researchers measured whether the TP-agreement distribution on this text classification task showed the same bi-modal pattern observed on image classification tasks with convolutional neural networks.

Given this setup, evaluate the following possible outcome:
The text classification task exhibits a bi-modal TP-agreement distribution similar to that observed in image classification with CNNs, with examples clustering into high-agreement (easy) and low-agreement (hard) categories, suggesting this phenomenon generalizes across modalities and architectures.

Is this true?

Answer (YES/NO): YES